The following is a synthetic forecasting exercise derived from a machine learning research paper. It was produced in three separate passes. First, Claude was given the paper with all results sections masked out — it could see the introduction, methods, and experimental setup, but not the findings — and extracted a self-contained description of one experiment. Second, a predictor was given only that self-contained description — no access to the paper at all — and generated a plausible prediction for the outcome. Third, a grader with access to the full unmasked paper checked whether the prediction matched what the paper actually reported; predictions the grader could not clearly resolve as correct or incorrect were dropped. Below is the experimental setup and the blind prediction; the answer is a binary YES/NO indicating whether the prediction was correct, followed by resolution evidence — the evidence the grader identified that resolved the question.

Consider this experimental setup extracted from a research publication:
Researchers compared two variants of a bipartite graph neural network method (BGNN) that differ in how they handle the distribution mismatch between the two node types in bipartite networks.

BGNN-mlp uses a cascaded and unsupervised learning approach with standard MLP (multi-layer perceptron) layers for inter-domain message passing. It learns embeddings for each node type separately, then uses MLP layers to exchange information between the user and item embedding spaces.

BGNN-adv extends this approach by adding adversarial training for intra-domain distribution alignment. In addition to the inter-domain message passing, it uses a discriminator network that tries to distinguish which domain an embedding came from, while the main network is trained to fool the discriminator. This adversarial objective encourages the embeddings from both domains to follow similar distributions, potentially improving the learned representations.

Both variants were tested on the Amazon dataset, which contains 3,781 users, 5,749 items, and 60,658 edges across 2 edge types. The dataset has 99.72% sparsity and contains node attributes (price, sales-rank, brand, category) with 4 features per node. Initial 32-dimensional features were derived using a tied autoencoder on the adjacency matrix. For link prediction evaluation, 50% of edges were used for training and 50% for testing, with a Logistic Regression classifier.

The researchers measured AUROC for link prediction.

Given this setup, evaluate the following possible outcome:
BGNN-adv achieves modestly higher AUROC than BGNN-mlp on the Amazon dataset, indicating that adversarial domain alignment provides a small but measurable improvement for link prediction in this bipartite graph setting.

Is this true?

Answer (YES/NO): NO